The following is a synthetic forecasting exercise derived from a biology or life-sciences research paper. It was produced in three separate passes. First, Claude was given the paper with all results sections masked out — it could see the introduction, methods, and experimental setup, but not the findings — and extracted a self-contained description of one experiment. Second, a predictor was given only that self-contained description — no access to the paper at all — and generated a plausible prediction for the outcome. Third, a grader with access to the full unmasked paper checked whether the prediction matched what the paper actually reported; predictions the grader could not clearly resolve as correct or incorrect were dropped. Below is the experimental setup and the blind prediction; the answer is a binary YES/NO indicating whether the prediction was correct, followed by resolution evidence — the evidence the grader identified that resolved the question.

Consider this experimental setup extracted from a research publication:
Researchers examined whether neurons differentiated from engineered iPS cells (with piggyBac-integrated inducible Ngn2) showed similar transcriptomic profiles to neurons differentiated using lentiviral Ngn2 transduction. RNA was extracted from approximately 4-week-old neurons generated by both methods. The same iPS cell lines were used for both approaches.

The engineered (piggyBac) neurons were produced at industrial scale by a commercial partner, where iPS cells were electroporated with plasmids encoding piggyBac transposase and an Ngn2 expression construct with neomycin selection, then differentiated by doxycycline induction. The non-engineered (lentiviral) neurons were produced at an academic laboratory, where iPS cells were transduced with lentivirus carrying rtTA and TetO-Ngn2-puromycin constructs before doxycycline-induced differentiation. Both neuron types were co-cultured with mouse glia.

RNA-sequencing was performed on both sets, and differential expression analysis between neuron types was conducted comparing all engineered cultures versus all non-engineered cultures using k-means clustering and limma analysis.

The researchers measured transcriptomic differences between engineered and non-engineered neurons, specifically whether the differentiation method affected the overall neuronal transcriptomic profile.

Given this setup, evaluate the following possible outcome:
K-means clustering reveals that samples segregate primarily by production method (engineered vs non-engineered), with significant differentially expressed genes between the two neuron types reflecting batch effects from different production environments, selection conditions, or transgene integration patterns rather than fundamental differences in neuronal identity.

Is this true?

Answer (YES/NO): NO